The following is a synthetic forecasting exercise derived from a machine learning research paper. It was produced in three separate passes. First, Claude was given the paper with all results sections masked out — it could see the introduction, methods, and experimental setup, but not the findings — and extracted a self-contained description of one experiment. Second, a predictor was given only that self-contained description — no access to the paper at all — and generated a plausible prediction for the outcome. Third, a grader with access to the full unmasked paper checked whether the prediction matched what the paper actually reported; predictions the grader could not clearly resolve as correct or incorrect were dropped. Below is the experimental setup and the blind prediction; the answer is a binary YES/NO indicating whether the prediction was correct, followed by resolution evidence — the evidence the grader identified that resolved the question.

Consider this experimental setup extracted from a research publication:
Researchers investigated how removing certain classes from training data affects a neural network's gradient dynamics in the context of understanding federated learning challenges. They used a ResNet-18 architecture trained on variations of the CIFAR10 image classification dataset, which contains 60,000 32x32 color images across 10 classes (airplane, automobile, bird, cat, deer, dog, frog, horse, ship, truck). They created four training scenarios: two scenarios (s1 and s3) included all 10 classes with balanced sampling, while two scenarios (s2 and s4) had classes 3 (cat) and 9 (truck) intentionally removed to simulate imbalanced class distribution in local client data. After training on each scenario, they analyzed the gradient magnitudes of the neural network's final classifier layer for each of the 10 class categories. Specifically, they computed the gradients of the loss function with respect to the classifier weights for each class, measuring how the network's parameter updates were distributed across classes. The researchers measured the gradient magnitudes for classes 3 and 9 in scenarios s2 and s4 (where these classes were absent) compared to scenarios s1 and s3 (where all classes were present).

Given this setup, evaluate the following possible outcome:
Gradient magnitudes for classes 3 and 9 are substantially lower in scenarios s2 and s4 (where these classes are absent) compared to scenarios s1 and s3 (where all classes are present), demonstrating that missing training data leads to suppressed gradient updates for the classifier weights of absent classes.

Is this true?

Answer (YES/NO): NO